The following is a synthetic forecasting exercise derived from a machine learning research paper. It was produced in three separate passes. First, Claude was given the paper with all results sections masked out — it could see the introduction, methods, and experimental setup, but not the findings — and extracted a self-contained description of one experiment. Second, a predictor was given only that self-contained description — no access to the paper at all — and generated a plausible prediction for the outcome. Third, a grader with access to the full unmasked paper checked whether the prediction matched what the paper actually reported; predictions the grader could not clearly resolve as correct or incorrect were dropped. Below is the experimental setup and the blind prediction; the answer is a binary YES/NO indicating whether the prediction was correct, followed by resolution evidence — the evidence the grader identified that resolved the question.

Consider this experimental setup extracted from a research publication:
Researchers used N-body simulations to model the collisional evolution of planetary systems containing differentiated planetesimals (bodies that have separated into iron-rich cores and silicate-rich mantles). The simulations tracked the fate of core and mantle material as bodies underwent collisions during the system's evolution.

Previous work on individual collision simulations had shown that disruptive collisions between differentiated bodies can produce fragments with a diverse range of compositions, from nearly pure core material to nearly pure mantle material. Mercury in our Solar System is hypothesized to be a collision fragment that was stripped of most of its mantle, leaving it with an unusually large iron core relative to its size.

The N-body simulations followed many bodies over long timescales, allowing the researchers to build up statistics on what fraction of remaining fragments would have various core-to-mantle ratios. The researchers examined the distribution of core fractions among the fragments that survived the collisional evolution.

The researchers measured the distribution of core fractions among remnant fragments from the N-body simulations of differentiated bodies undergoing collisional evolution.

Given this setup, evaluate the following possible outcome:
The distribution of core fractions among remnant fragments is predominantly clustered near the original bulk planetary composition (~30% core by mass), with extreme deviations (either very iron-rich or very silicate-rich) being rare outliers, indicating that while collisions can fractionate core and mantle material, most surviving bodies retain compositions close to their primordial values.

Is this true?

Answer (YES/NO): YES